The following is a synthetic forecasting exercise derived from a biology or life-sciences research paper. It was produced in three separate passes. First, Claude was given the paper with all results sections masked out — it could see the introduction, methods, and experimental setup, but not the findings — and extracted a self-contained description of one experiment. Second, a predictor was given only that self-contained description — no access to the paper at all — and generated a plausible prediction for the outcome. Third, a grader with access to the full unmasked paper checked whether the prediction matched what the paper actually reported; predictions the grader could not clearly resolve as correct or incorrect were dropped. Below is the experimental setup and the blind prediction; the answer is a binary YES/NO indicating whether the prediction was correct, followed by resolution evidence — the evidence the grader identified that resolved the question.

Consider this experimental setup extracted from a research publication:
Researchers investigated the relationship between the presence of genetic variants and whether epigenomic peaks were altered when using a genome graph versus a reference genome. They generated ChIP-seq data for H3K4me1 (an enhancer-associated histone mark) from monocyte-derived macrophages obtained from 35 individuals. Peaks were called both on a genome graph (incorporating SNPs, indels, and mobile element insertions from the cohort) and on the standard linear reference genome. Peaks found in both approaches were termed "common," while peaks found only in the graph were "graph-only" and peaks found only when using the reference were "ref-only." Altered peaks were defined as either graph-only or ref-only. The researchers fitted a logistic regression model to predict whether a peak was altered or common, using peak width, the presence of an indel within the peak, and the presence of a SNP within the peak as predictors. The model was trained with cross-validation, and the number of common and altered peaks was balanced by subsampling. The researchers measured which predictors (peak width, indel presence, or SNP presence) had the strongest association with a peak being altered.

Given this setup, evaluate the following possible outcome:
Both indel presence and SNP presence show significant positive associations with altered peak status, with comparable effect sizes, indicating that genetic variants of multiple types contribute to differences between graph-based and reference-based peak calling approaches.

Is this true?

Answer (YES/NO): NO